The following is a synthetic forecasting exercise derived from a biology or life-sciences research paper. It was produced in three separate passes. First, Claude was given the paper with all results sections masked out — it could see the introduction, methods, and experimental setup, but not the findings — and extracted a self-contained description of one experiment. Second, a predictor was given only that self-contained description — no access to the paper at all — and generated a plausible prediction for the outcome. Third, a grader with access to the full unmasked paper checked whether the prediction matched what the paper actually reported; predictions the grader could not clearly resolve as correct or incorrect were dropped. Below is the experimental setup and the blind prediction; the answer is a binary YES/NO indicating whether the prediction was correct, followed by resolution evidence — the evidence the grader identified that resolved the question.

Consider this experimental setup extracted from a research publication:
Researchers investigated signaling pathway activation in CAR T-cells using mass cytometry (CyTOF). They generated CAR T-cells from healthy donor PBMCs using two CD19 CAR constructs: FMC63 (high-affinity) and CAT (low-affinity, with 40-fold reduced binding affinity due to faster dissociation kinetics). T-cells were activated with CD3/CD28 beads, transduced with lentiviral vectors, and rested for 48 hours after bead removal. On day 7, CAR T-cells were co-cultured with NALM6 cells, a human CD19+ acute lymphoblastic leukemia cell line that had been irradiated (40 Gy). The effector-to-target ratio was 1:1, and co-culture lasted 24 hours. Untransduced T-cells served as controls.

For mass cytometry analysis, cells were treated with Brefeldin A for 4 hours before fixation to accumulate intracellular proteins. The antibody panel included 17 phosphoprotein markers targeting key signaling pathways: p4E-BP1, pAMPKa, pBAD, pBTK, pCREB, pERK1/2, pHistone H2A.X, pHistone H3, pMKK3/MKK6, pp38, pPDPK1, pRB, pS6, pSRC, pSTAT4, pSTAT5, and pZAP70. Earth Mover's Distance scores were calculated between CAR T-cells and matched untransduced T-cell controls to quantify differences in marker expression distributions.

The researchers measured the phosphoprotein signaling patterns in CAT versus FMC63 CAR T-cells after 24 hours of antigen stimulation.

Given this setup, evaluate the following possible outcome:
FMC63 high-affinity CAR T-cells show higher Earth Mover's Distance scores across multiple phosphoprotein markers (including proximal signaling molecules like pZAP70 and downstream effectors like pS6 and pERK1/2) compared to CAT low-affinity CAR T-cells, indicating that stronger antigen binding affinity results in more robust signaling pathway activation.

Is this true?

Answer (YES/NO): NO